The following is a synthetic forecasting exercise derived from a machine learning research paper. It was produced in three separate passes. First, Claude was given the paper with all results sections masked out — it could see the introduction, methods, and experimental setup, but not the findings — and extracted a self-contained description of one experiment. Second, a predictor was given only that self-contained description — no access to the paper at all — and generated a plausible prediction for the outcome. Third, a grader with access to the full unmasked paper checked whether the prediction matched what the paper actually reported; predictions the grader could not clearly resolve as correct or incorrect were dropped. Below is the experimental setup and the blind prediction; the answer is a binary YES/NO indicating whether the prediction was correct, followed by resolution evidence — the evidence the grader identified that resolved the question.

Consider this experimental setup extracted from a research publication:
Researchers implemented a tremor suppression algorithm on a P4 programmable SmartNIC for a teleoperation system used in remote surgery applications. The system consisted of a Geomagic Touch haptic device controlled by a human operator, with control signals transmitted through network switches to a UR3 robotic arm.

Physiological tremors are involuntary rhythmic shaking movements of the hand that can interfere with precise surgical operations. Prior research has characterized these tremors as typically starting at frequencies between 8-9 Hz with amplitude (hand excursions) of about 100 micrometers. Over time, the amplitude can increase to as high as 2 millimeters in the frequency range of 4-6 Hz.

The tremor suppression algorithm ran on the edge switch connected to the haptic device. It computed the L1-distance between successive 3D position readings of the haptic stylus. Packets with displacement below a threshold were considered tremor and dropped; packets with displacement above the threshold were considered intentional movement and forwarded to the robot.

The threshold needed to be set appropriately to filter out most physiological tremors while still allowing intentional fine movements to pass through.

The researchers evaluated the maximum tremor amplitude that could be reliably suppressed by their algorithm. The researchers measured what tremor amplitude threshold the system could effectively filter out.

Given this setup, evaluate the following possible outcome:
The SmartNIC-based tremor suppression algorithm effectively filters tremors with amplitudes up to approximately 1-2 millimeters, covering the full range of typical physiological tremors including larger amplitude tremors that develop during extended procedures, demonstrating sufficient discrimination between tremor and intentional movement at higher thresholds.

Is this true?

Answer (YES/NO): NO